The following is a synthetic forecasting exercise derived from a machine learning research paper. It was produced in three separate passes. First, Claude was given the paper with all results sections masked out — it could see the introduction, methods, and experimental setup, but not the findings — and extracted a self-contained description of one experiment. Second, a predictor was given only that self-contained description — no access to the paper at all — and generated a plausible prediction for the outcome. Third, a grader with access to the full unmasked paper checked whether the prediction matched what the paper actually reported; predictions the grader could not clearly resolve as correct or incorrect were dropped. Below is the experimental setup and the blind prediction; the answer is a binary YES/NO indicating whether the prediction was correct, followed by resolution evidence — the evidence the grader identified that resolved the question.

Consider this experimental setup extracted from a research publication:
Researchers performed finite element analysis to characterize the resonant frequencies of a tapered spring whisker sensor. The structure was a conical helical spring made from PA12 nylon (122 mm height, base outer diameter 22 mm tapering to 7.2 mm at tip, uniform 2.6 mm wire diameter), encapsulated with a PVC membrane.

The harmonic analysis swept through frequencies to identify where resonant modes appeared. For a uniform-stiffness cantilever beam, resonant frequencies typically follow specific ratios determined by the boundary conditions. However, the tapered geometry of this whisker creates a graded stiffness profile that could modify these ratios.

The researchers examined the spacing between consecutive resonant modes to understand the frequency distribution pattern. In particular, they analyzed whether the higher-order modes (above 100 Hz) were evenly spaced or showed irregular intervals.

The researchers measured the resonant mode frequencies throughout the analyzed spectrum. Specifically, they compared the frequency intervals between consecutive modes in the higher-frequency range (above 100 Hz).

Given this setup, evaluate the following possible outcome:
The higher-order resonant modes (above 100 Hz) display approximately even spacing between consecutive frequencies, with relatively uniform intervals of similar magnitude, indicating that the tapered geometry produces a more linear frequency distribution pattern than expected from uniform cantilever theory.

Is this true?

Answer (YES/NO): NO